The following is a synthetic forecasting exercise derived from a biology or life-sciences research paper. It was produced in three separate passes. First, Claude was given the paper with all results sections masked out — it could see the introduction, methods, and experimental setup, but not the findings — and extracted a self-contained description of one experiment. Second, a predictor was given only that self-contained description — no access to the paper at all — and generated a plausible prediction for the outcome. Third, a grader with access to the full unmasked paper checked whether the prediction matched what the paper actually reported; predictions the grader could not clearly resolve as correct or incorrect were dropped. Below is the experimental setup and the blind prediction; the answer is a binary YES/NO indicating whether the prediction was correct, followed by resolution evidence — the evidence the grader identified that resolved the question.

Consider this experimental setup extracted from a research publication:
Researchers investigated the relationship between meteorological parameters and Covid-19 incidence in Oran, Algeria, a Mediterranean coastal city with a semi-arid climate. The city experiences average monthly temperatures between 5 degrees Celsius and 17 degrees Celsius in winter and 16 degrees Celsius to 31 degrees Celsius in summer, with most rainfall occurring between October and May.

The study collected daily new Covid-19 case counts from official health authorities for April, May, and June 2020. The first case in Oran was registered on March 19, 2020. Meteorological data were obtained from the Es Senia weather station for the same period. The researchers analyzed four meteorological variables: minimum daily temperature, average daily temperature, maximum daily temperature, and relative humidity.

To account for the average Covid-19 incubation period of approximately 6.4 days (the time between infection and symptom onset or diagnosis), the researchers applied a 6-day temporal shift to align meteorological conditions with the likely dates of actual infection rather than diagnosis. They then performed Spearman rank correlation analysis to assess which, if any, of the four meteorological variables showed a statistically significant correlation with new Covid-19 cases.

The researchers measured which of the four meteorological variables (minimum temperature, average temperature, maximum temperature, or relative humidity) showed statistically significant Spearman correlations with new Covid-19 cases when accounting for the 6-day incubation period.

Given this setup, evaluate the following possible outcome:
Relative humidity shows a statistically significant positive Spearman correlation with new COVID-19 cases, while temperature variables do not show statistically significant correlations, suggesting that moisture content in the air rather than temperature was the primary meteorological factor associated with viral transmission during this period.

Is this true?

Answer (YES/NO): NO